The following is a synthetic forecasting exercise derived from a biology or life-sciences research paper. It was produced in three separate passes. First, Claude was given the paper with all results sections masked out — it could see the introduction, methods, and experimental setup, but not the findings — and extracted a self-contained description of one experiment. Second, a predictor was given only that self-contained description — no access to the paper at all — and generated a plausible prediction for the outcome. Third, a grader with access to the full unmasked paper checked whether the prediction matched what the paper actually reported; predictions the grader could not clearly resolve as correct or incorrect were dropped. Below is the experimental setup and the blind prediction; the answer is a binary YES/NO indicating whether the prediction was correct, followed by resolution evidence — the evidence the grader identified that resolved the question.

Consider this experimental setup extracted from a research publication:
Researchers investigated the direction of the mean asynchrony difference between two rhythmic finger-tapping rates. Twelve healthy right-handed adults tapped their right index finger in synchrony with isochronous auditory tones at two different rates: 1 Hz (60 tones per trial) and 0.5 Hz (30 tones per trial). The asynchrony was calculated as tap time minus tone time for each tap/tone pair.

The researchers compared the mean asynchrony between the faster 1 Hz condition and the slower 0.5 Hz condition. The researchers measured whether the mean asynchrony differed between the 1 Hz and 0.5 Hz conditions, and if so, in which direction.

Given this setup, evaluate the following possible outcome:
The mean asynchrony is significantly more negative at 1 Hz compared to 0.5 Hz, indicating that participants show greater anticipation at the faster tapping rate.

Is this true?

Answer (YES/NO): NO